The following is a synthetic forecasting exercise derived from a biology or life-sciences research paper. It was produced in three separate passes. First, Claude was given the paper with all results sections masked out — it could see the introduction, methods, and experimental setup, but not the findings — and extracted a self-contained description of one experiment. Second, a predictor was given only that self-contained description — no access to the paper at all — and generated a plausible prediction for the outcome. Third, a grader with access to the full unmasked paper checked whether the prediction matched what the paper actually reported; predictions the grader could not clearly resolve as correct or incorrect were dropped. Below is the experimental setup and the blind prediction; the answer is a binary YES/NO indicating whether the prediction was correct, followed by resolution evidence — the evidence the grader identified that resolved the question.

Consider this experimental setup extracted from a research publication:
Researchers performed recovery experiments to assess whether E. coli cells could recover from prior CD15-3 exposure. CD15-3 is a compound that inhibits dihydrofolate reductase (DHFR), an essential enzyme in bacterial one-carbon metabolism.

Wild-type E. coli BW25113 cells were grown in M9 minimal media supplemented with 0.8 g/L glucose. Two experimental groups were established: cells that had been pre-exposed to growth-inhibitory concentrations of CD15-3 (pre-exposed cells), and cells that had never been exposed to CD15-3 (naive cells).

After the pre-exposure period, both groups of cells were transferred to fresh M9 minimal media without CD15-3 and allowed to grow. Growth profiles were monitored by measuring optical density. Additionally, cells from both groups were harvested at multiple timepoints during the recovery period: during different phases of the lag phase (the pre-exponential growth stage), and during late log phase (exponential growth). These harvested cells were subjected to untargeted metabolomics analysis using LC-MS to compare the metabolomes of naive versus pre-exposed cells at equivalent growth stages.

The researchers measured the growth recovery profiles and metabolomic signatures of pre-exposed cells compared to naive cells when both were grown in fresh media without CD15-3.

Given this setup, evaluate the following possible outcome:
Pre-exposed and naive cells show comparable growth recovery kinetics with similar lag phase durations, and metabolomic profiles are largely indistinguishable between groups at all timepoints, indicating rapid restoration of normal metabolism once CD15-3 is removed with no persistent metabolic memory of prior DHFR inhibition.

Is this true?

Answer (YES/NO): NO